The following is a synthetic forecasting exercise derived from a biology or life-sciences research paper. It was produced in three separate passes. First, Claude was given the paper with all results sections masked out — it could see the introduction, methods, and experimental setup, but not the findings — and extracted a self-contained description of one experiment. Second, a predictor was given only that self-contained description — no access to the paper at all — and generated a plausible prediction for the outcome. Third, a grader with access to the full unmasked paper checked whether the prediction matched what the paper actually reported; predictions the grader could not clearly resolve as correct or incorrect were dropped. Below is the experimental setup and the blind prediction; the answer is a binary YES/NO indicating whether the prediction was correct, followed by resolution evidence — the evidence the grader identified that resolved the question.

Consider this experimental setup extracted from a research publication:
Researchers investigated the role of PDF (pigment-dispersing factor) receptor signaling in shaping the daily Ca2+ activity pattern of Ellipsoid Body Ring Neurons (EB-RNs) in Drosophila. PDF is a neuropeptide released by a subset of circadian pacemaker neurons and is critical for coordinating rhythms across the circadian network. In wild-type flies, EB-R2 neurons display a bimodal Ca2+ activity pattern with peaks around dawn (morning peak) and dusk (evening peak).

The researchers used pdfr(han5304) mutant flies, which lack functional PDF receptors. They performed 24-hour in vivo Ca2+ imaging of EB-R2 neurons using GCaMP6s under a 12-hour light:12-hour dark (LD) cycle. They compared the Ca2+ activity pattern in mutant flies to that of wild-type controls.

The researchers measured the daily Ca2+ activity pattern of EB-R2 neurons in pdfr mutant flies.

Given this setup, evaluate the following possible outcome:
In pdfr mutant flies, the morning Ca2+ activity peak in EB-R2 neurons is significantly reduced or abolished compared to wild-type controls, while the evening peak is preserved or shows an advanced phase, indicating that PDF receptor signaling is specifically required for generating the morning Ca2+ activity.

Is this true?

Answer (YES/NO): YES